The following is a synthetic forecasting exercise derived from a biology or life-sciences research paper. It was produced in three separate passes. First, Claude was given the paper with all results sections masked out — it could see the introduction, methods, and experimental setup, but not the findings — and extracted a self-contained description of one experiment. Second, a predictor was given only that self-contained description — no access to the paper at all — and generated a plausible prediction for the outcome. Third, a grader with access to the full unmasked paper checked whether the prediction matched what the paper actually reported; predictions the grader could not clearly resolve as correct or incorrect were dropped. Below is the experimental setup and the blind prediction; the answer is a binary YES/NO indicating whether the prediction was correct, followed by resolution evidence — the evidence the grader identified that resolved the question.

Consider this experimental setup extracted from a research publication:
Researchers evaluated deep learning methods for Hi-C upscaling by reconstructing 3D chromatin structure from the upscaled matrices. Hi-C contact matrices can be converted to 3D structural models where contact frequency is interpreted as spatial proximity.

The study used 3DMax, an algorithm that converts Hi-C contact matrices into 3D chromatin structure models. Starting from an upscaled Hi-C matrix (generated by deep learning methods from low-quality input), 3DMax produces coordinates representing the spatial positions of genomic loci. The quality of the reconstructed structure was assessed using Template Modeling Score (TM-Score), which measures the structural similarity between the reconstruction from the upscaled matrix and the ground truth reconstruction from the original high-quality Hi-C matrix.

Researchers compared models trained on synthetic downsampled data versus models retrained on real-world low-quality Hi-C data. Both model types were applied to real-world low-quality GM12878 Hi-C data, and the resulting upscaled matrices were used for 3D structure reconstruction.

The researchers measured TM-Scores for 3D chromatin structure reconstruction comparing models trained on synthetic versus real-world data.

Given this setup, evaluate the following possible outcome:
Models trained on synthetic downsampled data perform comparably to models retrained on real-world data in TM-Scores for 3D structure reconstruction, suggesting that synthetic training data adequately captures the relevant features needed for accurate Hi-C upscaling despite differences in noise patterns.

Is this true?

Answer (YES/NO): NO